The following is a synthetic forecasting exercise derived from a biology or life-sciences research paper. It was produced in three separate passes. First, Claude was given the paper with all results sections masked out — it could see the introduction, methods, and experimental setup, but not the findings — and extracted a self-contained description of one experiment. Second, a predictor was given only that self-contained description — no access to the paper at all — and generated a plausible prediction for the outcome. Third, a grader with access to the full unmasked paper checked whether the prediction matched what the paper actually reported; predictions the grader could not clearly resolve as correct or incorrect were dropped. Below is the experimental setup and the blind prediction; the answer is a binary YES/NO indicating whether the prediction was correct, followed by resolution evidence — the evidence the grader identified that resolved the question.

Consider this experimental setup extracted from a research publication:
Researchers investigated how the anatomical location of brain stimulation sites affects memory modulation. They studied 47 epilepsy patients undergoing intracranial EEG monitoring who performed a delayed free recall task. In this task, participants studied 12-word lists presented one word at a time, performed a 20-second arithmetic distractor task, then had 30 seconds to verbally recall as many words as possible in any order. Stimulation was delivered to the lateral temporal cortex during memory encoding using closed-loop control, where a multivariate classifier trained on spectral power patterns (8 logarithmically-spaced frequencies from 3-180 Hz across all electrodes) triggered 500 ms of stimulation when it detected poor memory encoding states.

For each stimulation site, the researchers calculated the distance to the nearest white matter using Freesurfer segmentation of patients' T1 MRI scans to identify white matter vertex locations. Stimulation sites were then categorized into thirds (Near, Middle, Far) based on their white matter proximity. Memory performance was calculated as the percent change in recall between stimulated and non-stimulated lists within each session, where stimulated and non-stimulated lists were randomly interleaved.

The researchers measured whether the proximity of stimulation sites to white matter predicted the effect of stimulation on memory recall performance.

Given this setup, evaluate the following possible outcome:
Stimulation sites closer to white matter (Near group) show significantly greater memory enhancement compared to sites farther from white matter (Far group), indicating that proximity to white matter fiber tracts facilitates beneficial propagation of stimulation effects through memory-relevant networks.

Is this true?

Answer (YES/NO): YES